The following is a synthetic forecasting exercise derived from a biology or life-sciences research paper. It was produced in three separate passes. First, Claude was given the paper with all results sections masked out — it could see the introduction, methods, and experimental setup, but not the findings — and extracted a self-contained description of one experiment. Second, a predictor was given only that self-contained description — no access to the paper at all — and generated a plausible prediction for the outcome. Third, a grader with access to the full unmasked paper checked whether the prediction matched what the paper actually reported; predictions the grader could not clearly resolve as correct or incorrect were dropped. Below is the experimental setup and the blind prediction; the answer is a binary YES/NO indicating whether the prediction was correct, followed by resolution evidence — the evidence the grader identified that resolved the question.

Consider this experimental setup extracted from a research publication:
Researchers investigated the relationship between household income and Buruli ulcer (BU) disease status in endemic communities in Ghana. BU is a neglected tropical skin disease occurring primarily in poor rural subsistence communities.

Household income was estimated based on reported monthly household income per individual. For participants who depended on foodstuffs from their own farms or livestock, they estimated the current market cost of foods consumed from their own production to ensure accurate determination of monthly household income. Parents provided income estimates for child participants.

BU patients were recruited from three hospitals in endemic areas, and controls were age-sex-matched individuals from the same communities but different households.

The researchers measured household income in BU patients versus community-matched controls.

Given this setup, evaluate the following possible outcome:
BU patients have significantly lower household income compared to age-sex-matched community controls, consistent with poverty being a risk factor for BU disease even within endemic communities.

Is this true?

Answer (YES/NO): NO